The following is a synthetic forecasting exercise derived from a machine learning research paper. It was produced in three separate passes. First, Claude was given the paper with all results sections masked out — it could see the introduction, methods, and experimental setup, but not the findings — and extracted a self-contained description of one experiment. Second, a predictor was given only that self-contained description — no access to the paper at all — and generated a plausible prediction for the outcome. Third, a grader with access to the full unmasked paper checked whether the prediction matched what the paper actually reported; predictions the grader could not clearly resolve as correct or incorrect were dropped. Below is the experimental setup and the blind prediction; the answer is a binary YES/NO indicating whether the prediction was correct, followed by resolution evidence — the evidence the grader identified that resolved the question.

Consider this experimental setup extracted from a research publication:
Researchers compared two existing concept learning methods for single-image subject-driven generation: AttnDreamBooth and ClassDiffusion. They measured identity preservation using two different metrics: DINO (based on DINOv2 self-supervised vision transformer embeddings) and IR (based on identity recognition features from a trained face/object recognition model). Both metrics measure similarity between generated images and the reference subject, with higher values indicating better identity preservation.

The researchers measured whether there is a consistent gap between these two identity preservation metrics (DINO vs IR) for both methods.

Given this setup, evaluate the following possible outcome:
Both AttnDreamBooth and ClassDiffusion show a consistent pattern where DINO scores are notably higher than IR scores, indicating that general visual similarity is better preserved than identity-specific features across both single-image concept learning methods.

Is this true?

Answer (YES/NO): NO